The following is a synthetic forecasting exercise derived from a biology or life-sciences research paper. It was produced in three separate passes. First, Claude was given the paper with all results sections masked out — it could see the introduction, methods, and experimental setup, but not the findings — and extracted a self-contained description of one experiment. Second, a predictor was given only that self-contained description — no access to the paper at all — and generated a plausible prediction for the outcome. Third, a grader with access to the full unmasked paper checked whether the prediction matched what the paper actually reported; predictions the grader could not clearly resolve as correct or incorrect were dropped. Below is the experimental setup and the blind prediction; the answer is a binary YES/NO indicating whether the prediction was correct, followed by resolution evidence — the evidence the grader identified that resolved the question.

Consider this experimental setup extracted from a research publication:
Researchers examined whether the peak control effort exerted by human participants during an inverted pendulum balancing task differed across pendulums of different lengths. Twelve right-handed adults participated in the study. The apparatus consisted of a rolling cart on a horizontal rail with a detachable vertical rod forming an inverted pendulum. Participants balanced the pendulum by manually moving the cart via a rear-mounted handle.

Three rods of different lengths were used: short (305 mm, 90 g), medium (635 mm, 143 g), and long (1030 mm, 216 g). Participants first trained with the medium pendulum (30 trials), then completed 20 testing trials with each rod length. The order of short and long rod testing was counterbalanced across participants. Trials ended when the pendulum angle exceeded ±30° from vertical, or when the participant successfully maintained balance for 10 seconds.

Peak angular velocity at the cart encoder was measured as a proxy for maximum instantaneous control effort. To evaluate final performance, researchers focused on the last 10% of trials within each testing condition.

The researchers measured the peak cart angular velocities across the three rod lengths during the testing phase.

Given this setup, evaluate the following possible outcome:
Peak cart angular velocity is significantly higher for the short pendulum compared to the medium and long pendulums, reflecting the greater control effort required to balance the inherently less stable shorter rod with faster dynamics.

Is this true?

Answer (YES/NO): NO